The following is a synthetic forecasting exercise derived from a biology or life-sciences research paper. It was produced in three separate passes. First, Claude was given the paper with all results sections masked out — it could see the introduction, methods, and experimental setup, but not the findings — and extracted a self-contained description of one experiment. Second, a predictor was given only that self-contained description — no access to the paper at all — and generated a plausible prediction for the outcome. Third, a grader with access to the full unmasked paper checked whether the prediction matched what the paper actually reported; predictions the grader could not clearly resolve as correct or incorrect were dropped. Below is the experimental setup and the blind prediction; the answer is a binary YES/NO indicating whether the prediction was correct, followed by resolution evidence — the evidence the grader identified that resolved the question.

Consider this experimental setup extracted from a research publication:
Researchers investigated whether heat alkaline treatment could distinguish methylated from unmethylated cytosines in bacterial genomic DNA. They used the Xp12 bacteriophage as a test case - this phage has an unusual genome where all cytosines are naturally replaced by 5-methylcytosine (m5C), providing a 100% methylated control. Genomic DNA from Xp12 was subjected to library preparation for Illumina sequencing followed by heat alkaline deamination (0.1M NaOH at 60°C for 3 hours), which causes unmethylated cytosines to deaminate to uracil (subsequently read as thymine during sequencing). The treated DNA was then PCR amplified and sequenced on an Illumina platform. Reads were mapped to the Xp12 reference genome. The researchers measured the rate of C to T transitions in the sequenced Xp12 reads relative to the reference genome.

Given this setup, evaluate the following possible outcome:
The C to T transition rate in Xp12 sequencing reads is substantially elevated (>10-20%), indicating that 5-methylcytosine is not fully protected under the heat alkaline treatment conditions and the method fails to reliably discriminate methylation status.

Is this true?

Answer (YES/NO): NO